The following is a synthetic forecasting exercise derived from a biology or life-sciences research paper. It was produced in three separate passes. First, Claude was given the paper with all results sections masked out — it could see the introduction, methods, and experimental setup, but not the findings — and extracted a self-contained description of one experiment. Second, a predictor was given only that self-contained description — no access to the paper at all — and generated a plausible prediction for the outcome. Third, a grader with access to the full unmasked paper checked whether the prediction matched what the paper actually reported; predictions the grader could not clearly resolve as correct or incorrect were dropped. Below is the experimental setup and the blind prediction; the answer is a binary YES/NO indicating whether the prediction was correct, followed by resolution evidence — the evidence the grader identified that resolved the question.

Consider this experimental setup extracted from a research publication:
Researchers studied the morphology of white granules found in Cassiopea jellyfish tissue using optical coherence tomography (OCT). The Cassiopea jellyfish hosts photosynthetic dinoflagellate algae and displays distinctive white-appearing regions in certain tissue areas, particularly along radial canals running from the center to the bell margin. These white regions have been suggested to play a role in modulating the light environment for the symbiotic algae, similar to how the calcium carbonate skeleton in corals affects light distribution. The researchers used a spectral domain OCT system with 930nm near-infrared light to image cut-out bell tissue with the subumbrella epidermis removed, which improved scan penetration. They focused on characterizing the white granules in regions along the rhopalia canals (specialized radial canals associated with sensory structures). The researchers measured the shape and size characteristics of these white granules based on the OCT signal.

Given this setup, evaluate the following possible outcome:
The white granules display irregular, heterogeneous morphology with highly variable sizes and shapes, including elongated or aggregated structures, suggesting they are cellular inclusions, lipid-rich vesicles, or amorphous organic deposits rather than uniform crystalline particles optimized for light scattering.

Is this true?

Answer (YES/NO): NO